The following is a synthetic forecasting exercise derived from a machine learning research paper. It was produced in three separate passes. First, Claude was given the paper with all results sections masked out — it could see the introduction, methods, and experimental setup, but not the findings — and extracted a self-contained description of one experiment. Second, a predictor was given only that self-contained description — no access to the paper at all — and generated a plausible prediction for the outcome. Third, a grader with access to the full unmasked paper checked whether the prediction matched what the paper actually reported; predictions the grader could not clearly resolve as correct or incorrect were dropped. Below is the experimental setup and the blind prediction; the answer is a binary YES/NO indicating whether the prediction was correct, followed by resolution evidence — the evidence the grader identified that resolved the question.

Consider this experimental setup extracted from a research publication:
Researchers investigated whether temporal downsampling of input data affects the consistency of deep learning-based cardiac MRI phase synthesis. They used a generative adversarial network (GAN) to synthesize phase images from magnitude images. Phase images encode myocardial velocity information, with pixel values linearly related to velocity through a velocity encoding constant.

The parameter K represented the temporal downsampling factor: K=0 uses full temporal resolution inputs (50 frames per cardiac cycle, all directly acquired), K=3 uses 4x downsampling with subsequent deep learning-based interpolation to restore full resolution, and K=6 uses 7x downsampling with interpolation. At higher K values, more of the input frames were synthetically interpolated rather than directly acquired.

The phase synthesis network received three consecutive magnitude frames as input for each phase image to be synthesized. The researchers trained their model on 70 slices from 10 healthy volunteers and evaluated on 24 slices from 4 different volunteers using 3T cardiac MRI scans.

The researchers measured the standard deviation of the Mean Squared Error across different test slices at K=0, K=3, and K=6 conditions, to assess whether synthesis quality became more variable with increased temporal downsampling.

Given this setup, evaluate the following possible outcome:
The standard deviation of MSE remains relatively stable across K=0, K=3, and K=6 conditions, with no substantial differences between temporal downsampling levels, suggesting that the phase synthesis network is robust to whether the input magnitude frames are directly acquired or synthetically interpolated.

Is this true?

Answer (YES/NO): NO